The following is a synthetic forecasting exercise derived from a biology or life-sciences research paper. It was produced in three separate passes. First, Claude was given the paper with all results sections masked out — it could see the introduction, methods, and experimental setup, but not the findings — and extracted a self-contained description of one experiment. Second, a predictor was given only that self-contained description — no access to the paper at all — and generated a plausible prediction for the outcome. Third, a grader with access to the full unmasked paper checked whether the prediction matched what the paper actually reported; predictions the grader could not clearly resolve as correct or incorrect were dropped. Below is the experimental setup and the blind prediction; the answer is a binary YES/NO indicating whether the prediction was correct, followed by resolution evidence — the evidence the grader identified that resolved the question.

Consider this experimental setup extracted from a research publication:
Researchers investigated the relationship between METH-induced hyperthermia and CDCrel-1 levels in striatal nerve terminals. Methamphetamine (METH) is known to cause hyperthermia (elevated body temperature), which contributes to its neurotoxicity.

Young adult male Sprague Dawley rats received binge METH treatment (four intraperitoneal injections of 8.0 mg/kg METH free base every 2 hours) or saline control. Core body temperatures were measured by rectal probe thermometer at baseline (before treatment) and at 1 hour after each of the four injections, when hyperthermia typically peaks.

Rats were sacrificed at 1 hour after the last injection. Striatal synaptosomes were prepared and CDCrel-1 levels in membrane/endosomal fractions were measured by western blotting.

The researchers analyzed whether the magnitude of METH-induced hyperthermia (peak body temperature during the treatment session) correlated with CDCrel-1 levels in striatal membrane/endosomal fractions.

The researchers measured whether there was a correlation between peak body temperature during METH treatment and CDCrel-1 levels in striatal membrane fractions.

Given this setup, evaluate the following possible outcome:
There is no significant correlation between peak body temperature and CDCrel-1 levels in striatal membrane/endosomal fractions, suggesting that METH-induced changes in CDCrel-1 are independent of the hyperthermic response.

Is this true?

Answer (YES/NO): YES